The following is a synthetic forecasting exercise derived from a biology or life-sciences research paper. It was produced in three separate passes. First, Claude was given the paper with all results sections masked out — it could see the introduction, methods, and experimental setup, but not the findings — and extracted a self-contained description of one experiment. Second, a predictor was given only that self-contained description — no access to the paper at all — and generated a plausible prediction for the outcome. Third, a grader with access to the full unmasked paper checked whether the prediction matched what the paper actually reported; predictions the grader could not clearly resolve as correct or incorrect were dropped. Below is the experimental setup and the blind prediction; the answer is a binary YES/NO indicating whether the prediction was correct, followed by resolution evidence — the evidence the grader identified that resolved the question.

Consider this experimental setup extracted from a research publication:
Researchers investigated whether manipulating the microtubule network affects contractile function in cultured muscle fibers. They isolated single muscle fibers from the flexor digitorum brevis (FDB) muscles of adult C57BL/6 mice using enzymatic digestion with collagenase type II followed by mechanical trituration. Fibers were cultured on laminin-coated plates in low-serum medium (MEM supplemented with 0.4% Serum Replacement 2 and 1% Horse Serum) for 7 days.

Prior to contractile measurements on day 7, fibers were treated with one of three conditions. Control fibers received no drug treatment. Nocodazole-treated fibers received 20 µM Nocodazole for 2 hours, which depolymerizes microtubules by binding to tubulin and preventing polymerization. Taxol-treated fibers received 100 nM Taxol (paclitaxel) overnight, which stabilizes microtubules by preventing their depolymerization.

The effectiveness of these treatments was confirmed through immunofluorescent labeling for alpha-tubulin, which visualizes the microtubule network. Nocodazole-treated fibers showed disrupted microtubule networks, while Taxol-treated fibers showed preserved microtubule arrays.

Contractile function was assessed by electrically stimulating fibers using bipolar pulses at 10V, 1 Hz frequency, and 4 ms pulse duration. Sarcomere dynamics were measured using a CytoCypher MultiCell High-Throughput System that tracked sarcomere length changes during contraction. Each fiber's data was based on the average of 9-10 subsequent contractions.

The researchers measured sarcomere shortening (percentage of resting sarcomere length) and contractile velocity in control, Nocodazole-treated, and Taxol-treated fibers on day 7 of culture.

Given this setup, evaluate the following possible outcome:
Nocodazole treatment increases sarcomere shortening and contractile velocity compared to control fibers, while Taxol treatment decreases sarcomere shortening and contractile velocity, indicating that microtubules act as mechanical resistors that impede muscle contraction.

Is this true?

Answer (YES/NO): NO